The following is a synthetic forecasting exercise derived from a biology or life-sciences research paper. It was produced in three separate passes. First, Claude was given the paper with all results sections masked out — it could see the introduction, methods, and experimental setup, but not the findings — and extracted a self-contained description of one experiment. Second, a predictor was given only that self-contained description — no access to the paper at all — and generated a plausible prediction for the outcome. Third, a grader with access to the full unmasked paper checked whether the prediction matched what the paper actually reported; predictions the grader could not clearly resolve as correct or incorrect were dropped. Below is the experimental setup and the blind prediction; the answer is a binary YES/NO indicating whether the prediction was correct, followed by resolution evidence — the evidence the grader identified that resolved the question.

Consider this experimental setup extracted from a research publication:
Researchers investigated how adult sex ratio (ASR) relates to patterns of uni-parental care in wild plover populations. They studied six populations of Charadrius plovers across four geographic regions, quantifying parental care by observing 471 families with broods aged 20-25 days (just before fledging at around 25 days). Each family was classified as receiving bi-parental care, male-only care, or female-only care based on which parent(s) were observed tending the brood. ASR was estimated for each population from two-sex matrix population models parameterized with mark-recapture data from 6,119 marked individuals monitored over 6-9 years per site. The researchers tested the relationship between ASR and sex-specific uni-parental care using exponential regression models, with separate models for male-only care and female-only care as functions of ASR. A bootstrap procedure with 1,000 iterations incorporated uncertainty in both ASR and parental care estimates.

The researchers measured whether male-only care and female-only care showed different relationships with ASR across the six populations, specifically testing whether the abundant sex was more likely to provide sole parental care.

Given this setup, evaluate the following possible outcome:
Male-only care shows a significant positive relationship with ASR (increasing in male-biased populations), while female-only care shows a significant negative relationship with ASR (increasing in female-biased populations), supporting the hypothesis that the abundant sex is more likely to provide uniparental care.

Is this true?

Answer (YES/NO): NO